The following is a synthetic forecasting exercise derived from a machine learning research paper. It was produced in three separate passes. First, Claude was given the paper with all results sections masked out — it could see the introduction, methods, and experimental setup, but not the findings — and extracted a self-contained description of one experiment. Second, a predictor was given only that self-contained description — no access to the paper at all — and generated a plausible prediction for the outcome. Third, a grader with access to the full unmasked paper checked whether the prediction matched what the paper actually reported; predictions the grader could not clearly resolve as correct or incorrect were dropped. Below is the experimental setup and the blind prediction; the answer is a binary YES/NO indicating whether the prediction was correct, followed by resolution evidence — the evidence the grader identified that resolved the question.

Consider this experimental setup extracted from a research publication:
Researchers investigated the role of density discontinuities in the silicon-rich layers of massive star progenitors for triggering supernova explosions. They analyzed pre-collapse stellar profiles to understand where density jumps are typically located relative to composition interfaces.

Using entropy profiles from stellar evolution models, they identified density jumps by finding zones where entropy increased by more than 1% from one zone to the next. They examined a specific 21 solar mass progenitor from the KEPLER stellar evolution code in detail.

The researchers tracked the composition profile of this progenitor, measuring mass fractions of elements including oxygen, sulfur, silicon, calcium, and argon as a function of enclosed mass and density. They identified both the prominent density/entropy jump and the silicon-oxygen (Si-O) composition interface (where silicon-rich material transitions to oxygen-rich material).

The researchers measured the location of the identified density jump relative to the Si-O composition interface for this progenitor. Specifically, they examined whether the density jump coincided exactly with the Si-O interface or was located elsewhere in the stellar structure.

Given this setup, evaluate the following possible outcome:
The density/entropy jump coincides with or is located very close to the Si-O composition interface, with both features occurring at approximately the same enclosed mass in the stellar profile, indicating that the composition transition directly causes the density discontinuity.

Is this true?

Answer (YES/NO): NO